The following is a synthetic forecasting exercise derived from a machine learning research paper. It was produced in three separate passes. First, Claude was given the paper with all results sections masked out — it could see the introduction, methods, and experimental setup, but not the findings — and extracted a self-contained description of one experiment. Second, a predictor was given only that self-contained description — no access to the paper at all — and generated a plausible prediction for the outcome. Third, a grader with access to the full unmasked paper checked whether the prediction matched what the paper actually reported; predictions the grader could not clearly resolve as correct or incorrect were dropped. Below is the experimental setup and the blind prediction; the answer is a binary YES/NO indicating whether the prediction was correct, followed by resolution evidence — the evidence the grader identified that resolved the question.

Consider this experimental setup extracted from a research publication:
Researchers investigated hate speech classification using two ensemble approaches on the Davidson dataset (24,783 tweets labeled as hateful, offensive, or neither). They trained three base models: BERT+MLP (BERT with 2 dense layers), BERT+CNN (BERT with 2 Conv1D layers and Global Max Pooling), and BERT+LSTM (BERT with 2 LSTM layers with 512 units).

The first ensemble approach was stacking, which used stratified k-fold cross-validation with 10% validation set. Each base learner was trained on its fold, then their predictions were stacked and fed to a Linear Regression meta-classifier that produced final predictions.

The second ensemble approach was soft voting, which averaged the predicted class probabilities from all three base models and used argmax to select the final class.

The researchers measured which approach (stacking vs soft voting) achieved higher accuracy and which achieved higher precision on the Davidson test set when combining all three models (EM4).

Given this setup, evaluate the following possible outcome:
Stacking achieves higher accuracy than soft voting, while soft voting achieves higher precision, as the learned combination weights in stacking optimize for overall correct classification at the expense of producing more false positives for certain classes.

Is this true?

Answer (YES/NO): NO